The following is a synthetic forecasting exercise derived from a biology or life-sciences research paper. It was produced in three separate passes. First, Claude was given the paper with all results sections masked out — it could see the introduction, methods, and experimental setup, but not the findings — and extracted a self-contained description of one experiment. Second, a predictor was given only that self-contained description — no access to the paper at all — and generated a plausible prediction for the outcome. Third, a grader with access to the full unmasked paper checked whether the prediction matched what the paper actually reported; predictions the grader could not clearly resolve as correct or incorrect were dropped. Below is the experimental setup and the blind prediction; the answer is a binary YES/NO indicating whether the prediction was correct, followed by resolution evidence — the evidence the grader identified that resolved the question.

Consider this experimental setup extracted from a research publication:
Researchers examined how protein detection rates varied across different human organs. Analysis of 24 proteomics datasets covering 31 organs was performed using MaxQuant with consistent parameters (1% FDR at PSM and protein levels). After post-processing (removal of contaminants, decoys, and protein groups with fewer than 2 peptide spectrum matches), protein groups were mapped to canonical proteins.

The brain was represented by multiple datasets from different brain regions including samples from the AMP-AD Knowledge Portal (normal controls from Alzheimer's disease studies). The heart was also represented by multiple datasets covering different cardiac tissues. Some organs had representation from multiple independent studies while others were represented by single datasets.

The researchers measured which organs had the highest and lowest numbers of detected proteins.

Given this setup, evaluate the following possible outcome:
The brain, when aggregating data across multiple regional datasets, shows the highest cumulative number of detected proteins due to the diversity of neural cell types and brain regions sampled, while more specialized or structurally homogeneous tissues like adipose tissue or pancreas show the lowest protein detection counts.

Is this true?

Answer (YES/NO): NO